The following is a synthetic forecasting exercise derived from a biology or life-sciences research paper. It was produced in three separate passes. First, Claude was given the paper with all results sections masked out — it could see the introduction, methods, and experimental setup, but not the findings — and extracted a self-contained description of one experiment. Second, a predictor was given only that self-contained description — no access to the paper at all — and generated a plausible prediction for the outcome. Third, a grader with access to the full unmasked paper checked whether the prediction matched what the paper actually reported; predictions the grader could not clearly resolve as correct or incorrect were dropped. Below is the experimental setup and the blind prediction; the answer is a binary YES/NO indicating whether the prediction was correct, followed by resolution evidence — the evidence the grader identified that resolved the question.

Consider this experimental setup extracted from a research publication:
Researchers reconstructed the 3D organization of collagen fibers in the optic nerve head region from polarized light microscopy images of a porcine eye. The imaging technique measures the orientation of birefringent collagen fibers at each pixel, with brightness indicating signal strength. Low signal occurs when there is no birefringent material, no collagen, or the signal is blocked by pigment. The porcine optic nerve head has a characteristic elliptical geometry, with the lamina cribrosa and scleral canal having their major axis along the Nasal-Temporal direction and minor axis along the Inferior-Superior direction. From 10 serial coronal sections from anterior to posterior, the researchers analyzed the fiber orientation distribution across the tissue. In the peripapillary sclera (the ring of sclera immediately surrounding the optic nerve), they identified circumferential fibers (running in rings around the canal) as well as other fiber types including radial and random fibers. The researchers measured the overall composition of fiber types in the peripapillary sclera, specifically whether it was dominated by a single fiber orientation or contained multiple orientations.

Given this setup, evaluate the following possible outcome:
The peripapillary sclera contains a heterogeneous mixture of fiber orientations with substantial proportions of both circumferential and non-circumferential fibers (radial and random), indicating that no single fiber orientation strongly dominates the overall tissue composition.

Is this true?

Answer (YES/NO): YES